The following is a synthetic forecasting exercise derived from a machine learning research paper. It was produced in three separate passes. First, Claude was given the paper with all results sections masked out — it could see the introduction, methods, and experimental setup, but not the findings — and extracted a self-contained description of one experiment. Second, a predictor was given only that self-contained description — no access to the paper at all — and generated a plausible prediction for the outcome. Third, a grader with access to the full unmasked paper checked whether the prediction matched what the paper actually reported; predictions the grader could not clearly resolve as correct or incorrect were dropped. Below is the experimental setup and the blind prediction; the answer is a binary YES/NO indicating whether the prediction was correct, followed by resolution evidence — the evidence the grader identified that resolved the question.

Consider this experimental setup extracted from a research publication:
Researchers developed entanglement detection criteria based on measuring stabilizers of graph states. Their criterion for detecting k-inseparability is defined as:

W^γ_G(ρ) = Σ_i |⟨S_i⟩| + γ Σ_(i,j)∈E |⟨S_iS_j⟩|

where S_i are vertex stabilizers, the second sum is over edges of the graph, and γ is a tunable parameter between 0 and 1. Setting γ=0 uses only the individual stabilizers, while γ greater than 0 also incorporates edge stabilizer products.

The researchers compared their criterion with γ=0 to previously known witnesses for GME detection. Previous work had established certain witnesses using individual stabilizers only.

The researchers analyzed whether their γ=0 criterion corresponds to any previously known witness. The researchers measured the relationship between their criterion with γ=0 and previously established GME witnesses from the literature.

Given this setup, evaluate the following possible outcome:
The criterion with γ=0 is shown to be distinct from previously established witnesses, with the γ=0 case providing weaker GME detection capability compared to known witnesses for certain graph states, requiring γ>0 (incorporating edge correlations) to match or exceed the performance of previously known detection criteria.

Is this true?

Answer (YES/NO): NO